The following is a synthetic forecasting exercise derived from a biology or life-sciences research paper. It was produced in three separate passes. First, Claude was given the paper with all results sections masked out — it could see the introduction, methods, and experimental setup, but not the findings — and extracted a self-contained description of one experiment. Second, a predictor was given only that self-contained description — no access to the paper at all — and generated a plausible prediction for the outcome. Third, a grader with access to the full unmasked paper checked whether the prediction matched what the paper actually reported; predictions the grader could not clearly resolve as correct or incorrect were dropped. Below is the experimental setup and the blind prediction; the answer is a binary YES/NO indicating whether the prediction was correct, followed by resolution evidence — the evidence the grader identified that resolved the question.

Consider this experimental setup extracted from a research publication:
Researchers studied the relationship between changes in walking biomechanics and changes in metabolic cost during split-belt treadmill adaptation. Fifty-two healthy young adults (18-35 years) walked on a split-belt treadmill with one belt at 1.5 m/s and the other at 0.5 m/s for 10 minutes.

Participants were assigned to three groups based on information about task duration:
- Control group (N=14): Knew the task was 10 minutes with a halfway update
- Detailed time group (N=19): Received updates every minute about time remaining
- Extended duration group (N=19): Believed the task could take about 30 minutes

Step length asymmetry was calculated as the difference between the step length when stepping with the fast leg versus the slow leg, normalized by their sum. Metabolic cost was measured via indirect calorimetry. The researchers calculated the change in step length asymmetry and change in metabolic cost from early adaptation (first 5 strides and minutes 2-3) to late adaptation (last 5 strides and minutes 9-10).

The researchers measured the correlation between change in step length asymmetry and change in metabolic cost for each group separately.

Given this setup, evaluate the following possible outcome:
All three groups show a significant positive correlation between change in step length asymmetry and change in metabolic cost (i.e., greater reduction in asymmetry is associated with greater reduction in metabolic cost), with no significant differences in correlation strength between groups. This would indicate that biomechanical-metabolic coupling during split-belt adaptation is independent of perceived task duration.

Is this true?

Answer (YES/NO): NO